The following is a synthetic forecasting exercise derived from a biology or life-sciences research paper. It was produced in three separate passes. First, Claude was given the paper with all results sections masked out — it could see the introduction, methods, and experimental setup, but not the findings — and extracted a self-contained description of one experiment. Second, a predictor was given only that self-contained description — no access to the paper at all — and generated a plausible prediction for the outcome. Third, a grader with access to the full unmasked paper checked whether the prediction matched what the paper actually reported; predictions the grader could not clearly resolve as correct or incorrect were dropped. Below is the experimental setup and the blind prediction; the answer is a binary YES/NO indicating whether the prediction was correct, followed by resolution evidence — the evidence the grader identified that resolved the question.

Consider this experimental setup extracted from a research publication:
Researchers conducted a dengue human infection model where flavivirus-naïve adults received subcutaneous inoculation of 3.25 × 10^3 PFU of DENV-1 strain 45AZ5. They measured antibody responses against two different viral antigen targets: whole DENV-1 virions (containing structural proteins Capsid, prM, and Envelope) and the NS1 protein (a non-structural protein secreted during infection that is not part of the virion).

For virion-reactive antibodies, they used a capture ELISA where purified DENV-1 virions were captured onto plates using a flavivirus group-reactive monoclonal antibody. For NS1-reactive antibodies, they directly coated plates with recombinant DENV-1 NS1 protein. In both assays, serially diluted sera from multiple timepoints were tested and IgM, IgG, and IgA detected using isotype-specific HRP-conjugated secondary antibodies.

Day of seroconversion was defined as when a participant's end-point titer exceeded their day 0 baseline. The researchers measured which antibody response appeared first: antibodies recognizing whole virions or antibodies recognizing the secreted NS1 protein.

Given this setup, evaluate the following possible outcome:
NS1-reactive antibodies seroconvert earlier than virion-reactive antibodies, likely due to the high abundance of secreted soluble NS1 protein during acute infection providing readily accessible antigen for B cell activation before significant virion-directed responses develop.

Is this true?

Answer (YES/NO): NO